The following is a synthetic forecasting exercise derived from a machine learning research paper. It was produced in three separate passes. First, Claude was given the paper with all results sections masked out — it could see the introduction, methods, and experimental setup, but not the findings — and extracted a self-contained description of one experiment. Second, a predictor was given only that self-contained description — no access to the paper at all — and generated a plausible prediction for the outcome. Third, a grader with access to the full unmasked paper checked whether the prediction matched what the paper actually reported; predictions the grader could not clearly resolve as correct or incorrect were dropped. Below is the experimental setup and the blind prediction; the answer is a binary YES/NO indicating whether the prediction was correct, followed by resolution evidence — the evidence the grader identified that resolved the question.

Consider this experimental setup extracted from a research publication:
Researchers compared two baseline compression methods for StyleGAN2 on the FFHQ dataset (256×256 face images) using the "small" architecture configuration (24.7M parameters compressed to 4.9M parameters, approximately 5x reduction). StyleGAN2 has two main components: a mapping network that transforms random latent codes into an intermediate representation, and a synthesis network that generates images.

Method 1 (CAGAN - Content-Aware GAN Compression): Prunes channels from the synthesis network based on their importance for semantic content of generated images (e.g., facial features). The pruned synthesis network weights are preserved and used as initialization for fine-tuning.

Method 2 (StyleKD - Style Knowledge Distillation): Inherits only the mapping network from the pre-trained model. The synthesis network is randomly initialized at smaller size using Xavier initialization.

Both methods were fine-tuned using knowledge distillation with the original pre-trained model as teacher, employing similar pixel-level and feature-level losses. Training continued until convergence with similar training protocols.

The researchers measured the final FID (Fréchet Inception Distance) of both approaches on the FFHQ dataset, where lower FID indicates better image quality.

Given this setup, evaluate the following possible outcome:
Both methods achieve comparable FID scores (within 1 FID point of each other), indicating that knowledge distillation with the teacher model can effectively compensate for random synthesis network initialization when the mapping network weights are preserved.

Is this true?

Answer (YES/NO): NO